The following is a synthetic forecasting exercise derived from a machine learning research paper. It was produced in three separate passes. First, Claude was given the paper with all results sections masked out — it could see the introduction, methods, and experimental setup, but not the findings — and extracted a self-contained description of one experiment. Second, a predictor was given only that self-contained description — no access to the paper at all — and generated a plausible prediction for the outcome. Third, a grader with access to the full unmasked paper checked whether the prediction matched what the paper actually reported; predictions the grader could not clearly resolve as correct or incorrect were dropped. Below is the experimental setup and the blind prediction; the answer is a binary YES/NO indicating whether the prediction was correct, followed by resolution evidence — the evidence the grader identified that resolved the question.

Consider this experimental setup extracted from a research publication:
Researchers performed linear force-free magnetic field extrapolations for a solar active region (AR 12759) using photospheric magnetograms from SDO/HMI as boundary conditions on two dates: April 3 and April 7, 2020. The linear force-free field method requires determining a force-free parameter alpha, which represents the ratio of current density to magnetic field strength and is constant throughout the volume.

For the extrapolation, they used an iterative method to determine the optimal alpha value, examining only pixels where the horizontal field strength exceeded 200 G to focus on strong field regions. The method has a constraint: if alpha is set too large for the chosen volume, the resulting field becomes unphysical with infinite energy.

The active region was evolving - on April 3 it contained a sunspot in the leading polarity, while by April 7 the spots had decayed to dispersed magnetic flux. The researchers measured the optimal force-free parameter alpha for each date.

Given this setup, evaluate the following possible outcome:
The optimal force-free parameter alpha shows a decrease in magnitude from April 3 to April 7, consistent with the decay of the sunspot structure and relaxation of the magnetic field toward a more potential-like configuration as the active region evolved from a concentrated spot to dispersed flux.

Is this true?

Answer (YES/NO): NO